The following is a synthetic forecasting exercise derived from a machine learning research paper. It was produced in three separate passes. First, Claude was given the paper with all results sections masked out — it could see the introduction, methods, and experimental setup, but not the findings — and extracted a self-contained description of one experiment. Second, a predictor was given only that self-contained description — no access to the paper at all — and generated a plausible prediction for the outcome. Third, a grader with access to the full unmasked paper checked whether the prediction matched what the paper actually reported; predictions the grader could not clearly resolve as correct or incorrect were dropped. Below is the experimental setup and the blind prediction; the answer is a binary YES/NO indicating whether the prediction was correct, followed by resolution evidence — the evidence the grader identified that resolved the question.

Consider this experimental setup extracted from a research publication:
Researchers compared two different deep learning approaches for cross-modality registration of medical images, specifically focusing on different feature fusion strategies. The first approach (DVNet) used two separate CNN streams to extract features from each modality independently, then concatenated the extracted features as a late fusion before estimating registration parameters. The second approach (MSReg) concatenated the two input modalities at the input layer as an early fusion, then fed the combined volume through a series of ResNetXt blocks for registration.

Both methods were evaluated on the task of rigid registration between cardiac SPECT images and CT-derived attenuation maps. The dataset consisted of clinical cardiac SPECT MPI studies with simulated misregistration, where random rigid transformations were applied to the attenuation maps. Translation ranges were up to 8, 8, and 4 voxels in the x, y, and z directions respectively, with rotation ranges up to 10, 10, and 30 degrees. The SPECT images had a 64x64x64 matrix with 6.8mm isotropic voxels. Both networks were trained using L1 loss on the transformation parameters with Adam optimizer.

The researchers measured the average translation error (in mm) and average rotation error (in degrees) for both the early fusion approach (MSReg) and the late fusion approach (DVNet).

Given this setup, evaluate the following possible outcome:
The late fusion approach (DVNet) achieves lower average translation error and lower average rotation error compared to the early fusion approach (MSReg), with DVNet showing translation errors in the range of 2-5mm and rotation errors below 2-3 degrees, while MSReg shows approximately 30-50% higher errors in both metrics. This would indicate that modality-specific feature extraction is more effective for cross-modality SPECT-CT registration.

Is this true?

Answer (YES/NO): NO